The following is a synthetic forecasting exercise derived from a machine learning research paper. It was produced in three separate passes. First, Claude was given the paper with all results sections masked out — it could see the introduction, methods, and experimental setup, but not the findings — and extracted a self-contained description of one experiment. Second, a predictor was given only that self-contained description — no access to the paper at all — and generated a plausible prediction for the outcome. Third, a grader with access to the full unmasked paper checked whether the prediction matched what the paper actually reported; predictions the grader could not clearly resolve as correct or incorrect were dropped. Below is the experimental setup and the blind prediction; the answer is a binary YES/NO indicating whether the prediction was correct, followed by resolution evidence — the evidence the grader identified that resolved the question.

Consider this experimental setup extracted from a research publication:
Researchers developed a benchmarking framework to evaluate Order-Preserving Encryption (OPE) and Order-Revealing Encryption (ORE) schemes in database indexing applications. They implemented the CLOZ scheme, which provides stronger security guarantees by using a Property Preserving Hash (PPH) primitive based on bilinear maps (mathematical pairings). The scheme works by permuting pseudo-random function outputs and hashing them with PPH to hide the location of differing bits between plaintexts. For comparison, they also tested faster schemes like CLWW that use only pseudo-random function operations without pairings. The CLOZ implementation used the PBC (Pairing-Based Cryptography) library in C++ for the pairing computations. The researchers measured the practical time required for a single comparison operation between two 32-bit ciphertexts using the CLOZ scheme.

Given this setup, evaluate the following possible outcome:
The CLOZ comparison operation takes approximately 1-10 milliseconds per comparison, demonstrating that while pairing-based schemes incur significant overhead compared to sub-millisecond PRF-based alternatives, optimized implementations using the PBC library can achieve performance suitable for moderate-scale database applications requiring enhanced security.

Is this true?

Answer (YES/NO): NO